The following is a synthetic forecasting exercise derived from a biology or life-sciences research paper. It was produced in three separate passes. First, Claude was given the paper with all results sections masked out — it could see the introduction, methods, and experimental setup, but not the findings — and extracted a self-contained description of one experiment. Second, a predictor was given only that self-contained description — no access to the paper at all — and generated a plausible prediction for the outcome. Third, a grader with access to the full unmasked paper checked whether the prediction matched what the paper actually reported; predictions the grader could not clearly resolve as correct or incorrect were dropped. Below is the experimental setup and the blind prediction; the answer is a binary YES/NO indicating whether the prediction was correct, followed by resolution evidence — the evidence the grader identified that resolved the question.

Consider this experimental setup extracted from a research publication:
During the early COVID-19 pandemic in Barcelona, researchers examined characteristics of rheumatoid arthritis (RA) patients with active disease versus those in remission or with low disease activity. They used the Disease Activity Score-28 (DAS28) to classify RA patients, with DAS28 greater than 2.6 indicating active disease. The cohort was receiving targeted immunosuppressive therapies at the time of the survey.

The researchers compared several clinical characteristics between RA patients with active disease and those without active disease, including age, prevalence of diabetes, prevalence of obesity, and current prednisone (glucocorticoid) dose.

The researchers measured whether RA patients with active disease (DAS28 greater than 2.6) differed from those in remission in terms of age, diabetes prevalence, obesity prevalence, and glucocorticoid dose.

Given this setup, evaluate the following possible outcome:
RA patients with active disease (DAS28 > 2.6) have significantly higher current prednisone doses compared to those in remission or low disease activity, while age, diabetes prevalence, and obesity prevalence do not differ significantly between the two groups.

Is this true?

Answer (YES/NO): NO